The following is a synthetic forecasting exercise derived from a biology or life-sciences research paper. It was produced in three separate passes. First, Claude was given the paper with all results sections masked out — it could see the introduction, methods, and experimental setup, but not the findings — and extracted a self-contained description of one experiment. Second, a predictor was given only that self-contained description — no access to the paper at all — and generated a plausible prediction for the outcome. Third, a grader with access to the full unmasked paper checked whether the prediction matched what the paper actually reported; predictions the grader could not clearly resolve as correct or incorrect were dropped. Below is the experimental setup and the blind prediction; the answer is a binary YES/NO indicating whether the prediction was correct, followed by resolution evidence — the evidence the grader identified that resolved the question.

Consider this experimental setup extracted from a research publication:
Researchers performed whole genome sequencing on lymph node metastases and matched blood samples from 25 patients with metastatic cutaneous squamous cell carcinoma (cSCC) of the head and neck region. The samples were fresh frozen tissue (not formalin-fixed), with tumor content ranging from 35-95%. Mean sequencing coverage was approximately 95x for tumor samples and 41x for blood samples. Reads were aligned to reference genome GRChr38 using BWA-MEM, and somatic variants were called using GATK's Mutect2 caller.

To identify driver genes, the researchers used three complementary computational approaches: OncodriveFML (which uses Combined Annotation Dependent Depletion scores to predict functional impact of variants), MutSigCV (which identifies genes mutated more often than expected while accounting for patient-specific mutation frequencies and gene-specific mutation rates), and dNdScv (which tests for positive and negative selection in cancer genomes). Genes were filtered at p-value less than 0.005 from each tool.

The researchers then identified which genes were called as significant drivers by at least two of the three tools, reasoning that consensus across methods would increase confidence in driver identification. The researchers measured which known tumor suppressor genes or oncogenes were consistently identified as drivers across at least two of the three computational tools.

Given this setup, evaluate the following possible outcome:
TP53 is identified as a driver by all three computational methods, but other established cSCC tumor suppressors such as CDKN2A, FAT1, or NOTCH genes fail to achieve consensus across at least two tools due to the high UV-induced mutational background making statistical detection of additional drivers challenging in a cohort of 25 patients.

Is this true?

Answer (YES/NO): NO